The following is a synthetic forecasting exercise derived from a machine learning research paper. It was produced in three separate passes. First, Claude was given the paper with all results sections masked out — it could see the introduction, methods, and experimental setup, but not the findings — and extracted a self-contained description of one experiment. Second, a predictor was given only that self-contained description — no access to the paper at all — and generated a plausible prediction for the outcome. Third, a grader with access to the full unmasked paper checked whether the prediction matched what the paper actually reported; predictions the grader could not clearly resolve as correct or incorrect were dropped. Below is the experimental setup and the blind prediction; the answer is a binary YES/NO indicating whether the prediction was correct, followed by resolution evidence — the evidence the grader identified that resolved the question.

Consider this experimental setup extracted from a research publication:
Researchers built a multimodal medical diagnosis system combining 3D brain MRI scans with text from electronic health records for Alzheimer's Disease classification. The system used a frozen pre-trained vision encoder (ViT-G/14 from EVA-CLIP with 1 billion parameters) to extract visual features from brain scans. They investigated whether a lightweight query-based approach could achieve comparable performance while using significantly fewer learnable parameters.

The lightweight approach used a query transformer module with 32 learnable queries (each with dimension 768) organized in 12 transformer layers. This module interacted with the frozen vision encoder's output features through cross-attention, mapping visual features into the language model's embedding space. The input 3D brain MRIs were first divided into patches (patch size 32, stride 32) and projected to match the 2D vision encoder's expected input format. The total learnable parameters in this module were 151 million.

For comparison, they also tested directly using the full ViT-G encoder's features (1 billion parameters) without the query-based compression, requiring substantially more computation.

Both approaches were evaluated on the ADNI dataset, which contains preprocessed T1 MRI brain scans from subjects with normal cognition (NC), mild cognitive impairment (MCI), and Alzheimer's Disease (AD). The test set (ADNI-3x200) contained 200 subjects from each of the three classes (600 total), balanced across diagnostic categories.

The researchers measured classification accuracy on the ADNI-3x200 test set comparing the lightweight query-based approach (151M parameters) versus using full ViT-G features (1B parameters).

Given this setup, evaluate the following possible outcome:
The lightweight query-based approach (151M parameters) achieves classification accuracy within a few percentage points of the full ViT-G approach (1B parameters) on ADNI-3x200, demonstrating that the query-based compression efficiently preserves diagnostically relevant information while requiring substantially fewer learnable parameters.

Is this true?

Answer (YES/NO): YES